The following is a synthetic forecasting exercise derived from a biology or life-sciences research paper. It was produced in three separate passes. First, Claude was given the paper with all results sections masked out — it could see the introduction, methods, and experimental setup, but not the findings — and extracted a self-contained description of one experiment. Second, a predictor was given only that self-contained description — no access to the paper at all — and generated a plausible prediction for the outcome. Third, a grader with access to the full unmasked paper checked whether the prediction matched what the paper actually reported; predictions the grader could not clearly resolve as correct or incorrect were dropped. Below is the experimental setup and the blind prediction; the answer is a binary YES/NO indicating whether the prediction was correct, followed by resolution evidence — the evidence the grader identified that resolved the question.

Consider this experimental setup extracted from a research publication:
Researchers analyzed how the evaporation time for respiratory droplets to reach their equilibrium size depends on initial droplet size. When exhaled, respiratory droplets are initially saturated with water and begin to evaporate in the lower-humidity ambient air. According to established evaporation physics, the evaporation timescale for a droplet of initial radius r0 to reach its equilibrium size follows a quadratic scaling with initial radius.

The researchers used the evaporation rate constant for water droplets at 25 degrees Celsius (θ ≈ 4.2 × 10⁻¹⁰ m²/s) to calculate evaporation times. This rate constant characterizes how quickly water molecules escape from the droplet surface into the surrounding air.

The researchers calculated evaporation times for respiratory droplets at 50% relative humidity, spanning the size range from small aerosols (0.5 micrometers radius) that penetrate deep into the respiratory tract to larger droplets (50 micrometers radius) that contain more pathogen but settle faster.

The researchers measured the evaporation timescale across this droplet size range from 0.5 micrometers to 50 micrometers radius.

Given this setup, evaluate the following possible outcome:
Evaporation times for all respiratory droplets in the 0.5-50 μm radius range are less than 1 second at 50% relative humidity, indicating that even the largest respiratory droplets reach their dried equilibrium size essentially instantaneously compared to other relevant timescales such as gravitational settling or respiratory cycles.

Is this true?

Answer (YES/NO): NO